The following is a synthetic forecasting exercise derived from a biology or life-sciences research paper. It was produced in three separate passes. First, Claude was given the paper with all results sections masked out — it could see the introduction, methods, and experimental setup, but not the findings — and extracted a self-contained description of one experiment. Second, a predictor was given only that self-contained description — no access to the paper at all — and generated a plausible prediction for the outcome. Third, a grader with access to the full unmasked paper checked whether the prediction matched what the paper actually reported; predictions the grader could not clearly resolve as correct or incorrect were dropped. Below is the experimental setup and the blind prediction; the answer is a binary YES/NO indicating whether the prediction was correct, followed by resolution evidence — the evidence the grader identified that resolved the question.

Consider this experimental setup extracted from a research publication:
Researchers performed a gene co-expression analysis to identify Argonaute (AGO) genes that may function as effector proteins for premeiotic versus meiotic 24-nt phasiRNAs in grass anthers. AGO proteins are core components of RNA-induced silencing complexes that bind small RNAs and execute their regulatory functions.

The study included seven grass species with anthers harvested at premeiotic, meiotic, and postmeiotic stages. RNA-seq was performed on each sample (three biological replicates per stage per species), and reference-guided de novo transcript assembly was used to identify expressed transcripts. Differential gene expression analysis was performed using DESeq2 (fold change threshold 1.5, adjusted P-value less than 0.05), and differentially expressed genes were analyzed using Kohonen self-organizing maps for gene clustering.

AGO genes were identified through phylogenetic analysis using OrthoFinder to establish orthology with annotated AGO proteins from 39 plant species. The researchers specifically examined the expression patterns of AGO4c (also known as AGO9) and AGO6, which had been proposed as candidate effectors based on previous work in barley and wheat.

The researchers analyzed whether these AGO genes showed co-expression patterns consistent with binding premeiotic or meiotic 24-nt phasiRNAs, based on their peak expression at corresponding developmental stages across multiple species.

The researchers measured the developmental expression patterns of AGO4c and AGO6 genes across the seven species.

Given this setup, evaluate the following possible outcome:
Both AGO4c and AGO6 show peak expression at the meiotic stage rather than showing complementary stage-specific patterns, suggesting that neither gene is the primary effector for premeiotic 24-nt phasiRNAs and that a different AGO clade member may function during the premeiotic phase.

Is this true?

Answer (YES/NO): NO